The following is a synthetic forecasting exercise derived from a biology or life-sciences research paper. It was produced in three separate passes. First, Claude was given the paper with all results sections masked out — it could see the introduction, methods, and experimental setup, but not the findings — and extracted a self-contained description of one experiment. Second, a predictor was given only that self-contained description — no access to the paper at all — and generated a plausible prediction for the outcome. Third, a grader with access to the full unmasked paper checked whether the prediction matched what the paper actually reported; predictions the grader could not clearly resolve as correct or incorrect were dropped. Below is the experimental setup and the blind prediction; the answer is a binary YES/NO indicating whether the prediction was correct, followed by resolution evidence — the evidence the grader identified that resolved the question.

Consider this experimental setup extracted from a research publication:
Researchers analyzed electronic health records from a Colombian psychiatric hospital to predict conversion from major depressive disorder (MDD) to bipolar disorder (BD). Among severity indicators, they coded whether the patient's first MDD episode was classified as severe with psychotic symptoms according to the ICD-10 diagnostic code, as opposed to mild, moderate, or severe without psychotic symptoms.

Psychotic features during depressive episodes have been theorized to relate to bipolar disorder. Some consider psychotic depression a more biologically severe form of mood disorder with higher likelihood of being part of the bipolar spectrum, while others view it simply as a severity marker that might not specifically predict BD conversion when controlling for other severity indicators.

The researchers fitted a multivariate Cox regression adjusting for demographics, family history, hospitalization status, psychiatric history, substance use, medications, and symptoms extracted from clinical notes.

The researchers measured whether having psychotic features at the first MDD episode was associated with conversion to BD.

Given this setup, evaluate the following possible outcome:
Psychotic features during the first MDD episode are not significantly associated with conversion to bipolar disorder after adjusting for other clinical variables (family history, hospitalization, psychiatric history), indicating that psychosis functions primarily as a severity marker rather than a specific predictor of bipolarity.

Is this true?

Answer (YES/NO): NO